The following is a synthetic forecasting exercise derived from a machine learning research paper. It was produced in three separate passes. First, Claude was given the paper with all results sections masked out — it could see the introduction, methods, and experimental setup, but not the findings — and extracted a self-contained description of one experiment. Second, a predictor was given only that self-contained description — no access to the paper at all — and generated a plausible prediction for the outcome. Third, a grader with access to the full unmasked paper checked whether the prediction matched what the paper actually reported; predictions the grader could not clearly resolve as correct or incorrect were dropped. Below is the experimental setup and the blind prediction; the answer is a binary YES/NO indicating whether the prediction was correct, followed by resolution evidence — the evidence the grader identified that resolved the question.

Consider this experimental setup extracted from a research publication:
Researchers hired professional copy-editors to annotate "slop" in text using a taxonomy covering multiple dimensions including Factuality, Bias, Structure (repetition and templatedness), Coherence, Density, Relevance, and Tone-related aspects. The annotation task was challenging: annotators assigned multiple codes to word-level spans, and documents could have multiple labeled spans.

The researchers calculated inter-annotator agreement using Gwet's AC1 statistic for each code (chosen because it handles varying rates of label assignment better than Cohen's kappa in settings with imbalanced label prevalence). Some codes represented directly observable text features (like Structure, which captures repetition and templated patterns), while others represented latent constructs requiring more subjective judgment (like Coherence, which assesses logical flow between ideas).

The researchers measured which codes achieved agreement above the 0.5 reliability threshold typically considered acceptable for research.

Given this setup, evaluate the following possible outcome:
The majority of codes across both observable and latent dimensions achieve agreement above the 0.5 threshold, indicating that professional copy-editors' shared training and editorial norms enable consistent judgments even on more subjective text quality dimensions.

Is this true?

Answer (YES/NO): NO